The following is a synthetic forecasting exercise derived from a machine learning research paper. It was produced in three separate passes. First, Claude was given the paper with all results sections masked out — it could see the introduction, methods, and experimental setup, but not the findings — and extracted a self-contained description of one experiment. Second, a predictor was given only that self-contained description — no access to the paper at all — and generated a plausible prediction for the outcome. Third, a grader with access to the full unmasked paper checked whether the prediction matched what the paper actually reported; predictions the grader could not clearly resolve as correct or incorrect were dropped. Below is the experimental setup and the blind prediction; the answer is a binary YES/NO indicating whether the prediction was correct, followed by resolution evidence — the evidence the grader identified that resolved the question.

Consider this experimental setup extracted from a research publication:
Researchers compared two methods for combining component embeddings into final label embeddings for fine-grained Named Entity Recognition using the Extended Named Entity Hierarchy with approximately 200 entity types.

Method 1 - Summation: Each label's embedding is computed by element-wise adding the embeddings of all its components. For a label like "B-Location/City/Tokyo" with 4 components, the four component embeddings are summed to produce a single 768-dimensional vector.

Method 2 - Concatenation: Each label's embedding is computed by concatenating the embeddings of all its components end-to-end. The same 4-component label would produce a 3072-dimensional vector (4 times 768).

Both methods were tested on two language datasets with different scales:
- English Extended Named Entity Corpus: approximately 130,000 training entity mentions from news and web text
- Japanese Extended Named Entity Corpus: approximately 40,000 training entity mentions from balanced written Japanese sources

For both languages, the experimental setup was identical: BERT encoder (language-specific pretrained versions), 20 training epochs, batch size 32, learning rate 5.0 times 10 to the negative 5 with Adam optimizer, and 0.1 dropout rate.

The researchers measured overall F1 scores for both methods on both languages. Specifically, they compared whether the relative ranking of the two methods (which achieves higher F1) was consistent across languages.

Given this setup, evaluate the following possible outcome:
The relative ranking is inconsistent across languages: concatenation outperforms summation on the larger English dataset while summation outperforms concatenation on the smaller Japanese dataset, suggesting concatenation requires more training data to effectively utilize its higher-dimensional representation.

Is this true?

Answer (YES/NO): NO